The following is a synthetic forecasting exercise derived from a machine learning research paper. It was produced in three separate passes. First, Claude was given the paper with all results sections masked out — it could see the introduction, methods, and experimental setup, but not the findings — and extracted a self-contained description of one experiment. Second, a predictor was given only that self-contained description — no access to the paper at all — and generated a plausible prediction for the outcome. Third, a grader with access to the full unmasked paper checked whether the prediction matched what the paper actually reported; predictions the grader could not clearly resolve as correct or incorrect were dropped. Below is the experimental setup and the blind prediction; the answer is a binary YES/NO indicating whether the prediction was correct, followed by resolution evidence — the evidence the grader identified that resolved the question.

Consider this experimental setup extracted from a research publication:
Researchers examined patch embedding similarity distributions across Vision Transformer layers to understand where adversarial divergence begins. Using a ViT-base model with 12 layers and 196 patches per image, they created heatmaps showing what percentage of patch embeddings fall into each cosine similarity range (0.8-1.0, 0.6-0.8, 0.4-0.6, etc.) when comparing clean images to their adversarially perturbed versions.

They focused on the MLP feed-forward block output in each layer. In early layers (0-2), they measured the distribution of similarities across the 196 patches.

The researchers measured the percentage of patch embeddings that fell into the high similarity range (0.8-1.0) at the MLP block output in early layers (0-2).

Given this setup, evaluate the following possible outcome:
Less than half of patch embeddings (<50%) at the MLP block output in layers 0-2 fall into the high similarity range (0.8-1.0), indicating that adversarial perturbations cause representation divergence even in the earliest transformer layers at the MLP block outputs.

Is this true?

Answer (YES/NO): NO